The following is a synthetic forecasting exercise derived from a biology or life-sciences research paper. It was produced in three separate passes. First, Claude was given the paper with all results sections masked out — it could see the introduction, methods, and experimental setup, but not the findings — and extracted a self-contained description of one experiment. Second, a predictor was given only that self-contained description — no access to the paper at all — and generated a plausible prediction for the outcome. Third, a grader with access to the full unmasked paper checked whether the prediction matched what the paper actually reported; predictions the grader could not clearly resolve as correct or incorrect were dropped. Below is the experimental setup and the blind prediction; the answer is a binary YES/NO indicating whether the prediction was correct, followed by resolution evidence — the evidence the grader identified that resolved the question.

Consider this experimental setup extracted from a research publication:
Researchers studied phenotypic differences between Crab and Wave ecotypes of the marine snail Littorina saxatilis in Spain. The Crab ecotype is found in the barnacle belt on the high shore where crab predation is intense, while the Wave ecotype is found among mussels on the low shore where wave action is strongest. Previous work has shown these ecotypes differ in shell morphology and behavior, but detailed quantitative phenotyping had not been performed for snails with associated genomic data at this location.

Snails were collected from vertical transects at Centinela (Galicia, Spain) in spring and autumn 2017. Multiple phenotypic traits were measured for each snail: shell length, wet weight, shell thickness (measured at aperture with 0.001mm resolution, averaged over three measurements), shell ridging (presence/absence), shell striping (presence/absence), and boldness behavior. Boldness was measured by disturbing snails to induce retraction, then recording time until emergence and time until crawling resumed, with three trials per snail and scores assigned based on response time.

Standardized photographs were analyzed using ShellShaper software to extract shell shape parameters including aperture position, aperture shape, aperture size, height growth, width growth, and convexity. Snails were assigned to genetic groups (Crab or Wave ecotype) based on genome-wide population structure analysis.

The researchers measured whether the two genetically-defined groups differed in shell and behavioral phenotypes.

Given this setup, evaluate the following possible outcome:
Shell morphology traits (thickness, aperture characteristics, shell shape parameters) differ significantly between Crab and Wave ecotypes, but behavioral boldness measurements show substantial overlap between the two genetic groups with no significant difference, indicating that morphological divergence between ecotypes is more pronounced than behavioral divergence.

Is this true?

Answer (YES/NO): NO